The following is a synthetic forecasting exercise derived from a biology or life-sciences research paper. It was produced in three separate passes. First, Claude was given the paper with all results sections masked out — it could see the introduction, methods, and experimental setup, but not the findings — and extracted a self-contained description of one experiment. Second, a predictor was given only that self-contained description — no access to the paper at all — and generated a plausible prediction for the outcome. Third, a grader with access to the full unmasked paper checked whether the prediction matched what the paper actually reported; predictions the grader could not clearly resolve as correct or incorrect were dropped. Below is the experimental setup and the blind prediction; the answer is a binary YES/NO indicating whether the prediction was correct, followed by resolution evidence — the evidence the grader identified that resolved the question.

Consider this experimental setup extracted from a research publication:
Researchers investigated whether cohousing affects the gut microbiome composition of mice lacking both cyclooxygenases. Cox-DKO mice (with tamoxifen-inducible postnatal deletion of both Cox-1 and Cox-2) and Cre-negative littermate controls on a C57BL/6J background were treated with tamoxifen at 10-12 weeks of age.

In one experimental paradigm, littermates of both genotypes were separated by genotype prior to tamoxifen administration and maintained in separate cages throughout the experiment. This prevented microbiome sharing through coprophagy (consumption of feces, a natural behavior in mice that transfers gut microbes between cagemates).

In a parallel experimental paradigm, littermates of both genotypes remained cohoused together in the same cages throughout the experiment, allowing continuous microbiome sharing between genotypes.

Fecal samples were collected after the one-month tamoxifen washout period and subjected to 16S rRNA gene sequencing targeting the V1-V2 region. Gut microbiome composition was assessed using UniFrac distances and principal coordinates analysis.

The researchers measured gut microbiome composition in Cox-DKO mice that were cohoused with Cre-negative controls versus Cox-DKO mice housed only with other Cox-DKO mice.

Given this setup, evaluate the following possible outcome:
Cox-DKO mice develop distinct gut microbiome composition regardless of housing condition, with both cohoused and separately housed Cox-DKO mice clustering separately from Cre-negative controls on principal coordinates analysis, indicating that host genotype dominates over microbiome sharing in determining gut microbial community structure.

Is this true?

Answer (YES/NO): NO